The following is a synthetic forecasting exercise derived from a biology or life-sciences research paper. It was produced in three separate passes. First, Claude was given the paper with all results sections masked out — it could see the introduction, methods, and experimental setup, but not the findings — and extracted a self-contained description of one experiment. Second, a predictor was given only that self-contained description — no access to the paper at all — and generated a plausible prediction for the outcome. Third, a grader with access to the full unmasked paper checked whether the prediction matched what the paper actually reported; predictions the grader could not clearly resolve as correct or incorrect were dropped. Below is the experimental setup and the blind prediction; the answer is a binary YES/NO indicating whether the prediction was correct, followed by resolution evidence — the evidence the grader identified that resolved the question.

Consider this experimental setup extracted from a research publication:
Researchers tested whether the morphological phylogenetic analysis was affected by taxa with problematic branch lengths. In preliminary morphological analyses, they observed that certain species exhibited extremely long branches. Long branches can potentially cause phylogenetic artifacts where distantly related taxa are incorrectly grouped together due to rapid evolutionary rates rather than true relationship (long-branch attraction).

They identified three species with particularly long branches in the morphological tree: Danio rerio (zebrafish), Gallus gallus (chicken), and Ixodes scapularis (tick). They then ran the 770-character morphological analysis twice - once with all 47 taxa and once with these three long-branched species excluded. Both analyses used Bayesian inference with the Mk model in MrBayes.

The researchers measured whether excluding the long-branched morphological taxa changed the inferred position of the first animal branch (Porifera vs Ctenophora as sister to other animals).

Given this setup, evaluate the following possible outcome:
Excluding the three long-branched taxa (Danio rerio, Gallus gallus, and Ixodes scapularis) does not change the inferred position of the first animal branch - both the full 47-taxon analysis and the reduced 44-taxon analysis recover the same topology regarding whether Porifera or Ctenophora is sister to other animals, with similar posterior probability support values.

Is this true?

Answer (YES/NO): YES